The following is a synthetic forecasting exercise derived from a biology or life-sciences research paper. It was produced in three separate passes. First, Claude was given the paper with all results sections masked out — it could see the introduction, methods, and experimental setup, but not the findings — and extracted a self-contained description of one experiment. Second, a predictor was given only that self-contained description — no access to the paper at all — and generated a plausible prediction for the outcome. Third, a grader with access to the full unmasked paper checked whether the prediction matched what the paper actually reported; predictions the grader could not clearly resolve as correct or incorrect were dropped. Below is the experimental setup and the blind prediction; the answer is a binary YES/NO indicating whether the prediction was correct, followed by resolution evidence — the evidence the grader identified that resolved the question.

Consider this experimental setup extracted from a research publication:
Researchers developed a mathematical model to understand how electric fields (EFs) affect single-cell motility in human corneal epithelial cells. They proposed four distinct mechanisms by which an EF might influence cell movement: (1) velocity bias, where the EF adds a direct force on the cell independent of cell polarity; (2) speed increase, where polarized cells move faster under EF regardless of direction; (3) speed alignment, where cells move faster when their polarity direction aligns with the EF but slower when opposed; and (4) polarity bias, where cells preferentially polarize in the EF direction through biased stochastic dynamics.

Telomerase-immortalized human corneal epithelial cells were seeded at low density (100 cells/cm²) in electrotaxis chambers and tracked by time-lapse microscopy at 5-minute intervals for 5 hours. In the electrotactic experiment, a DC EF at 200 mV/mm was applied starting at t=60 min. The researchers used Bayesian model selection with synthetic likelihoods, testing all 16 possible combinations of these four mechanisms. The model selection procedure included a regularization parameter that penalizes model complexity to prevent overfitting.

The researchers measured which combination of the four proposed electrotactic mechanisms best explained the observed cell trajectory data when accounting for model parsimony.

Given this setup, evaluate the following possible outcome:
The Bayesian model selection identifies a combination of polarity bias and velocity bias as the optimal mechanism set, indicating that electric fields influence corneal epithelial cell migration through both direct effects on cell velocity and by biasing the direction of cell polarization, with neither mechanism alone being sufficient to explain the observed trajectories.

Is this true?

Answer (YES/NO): NO